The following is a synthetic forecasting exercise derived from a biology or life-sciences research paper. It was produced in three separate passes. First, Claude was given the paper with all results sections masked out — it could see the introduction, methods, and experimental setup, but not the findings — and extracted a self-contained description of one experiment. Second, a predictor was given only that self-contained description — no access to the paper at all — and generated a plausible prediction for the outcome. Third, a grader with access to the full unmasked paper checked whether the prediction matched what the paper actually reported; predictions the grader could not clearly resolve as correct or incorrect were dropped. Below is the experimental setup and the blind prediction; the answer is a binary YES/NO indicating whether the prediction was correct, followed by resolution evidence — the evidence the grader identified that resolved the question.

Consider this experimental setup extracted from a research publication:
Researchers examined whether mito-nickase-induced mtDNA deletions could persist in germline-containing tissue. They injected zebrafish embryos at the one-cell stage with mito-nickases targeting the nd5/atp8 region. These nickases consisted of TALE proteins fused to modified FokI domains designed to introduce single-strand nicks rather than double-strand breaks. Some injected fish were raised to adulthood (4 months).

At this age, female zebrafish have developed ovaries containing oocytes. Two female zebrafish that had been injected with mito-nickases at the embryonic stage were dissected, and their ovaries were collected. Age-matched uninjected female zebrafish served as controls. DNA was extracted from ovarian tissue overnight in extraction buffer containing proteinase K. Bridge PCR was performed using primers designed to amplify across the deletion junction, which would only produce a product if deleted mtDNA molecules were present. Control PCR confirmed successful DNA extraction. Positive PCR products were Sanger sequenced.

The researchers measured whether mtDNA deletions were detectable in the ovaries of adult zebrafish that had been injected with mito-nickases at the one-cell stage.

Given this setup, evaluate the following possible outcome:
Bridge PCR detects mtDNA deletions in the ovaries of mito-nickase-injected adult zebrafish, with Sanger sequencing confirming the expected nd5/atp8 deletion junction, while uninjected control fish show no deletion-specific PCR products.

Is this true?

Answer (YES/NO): NO